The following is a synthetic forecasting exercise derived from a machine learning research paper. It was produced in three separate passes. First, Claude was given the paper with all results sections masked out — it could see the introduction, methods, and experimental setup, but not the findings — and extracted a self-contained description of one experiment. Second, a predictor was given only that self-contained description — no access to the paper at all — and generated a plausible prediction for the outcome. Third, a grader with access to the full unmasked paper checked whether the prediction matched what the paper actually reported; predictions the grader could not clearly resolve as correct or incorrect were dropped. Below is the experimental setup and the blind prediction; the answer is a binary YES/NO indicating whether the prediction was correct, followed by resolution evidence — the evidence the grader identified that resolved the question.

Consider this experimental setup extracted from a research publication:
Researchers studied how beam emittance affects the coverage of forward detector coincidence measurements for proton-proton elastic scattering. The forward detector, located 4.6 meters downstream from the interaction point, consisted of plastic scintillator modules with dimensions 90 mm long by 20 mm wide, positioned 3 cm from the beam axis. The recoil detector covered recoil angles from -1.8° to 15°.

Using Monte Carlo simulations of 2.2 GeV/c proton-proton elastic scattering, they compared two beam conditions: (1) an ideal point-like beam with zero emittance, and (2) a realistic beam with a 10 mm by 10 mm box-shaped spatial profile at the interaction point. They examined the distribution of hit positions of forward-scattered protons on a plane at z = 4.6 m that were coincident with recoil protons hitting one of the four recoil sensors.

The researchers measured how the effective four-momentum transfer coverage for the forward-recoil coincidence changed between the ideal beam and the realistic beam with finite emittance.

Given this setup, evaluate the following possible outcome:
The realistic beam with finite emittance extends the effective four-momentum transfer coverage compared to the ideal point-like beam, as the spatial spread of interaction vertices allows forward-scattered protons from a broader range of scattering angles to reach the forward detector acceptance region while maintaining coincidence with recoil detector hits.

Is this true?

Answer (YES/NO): NO